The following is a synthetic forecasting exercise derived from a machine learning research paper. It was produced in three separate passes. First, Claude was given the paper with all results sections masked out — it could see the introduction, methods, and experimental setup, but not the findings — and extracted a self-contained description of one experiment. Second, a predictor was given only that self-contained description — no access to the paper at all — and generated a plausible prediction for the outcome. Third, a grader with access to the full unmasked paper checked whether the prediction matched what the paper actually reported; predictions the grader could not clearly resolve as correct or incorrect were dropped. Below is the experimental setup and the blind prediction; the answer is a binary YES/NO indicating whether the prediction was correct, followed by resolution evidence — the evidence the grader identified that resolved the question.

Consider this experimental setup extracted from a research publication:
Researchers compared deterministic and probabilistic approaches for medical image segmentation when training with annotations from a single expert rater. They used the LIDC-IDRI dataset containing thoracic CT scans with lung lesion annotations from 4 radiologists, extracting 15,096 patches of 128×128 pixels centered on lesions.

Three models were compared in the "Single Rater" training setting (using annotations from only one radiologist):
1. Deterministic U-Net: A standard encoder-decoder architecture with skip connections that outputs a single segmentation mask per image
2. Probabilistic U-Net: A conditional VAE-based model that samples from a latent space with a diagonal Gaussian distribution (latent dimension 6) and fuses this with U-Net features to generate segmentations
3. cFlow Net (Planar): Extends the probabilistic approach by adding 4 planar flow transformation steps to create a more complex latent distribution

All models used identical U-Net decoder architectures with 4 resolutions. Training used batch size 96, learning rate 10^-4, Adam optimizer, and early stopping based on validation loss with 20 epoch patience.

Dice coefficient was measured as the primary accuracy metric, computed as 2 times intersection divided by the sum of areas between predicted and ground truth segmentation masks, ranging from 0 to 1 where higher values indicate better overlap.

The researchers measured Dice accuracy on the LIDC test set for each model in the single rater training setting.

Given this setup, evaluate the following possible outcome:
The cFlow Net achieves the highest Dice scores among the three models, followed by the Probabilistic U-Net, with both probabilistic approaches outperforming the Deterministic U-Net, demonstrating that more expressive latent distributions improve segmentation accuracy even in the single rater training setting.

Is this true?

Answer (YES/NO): NO